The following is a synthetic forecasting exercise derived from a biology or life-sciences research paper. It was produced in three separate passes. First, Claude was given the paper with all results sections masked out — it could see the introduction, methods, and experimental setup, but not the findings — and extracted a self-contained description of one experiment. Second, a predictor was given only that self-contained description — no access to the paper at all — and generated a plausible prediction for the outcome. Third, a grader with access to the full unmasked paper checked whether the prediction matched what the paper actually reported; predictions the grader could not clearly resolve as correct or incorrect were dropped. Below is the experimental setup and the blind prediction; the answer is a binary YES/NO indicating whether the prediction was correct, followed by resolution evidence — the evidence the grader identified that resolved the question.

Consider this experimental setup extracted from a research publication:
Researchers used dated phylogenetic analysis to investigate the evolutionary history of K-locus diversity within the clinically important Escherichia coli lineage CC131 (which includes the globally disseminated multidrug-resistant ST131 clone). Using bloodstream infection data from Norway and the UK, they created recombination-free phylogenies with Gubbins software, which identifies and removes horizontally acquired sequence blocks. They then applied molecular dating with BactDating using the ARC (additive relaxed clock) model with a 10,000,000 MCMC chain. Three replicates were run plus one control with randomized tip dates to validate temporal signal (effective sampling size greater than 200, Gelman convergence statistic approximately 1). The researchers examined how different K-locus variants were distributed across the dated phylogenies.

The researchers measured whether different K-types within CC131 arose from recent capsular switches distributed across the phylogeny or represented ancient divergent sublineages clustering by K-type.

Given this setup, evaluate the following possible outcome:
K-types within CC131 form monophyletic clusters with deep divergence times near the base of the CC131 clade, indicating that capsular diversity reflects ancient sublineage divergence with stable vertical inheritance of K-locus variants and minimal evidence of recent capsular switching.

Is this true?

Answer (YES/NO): NO